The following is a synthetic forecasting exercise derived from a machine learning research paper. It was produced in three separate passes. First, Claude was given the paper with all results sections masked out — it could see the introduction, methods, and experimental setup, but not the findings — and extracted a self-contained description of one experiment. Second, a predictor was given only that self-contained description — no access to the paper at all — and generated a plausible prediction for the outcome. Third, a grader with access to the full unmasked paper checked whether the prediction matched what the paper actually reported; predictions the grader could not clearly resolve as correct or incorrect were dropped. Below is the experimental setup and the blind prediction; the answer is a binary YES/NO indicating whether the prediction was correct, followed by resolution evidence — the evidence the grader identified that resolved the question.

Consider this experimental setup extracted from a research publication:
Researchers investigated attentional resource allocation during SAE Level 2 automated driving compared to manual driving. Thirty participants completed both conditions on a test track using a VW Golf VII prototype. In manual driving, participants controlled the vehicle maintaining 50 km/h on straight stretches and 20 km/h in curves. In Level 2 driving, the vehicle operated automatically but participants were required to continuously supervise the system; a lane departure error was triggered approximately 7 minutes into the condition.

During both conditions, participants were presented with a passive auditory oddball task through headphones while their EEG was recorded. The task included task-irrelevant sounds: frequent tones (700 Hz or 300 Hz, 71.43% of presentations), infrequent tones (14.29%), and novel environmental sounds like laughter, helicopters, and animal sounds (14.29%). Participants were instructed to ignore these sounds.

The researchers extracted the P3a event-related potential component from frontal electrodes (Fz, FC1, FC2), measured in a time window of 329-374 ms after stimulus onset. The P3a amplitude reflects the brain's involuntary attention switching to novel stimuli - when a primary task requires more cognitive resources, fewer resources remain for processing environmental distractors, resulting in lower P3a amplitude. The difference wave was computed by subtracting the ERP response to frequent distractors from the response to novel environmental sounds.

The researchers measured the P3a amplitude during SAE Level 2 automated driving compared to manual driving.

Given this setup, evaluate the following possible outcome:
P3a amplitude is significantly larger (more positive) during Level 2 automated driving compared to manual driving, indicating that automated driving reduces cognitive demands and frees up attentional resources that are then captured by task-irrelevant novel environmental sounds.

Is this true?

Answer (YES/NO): NO